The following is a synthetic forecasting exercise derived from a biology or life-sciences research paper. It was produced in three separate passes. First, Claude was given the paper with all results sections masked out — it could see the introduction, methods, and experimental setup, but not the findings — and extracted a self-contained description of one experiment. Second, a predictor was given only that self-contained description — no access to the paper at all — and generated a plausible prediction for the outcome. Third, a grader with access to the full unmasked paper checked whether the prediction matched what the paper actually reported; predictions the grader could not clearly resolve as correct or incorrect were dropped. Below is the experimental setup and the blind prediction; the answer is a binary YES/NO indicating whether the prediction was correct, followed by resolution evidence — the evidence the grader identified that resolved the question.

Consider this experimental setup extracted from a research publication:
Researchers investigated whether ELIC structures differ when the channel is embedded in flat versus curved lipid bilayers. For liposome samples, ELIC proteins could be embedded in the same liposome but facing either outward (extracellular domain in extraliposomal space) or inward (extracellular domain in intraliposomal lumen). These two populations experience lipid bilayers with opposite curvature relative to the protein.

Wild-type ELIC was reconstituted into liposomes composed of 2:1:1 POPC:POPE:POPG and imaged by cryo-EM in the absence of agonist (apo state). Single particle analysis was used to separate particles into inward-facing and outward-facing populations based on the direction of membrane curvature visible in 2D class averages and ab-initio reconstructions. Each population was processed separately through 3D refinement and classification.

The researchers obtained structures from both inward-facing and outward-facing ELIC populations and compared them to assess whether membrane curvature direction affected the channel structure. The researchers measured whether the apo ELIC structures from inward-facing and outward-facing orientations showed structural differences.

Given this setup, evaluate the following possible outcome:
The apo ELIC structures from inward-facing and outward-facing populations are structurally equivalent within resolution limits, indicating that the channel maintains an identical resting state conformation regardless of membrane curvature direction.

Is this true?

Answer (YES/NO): YES